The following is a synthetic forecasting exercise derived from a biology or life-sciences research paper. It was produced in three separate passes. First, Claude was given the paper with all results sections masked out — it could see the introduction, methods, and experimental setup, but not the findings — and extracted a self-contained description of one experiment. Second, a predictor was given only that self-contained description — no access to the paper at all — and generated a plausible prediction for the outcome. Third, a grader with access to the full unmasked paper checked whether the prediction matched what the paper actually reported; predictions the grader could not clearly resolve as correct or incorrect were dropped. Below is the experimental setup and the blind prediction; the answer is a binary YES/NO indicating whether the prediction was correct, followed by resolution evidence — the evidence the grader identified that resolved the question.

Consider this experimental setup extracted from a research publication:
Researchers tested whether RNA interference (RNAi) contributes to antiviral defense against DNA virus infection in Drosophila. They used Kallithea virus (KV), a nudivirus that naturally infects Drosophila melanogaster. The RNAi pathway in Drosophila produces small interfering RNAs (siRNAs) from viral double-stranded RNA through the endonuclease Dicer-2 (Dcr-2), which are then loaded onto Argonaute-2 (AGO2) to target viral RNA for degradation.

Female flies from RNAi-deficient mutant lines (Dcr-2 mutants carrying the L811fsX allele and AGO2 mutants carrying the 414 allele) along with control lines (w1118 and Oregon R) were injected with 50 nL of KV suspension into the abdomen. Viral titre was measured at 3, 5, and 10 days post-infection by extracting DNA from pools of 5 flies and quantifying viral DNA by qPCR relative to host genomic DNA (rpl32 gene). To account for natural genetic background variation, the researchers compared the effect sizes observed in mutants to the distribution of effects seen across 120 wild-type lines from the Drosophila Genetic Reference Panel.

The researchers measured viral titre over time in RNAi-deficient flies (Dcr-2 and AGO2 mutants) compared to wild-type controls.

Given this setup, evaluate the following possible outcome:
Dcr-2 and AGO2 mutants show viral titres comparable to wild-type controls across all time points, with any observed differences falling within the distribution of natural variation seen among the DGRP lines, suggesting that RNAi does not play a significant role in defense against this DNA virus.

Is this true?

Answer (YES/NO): NO